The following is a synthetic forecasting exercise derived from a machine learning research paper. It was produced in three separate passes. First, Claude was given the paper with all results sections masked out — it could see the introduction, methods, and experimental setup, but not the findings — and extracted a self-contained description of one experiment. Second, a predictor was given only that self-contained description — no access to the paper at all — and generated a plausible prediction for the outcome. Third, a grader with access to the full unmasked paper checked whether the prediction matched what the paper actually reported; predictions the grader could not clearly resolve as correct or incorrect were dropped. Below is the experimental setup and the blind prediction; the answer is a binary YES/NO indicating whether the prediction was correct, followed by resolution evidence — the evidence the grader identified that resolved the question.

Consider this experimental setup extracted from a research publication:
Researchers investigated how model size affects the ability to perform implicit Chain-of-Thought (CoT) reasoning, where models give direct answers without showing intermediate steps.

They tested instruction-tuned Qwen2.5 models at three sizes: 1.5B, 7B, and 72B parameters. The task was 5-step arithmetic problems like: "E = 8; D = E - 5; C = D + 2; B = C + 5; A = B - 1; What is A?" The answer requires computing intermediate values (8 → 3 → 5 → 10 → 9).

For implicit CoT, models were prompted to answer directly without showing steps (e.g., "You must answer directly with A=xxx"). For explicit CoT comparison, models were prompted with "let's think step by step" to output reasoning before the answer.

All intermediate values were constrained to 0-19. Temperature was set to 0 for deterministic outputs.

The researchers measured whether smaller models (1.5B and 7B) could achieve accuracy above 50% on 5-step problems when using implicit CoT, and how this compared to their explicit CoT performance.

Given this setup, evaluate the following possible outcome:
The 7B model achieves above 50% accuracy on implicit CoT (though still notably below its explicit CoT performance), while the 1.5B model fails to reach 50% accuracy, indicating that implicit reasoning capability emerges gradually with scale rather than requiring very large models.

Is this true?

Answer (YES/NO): NO